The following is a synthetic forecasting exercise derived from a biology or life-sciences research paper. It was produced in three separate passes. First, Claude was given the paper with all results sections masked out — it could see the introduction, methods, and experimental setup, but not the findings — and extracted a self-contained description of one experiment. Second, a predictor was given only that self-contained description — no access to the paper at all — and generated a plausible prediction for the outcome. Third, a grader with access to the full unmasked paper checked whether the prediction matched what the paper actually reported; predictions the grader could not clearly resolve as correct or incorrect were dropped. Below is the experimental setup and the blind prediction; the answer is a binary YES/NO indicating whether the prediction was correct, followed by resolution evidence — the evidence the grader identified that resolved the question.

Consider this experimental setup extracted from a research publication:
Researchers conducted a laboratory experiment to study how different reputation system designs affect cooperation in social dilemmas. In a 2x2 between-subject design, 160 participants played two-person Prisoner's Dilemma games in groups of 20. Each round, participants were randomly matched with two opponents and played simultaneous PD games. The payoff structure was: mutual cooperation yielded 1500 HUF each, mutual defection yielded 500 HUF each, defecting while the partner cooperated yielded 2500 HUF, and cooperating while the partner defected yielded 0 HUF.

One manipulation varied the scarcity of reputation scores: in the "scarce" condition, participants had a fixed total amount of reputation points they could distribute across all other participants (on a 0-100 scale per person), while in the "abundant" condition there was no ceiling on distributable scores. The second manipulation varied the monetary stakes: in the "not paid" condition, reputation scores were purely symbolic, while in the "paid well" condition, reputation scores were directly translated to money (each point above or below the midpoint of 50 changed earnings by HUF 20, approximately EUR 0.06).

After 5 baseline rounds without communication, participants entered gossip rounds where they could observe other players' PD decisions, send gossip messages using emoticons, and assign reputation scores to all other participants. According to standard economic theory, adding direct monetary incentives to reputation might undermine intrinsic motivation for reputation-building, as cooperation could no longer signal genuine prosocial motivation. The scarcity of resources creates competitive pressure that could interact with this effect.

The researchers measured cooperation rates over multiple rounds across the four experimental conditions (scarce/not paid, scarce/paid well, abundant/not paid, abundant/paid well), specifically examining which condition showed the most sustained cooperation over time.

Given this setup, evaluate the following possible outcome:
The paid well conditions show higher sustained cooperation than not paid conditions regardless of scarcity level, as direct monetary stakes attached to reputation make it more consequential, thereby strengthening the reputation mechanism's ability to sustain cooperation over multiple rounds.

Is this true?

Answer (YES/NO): NO